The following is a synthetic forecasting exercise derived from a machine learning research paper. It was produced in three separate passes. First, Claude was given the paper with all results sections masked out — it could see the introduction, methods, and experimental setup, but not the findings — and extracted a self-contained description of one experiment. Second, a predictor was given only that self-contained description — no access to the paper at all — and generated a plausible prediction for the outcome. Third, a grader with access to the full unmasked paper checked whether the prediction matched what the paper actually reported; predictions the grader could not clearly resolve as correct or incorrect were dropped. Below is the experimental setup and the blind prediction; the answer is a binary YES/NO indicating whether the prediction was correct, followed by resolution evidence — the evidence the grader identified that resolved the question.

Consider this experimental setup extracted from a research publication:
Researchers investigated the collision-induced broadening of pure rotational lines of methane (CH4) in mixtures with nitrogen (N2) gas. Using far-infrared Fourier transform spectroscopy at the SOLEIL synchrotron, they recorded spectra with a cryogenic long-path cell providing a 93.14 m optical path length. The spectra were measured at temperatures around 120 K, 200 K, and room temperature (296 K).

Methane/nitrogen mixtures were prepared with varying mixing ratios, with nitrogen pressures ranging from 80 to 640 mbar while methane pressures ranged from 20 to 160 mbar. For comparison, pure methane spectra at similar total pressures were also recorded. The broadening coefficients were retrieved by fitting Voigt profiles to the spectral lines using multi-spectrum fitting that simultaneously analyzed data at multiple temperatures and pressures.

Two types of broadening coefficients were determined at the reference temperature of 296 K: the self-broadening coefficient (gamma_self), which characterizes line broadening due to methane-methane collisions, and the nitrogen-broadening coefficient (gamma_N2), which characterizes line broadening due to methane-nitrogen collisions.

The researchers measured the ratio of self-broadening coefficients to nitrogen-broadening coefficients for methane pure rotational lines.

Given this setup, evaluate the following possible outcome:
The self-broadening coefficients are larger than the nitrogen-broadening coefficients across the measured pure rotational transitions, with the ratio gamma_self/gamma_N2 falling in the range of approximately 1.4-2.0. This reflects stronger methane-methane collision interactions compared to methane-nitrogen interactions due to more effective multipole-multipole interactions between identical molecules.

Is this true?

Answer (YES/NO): YES